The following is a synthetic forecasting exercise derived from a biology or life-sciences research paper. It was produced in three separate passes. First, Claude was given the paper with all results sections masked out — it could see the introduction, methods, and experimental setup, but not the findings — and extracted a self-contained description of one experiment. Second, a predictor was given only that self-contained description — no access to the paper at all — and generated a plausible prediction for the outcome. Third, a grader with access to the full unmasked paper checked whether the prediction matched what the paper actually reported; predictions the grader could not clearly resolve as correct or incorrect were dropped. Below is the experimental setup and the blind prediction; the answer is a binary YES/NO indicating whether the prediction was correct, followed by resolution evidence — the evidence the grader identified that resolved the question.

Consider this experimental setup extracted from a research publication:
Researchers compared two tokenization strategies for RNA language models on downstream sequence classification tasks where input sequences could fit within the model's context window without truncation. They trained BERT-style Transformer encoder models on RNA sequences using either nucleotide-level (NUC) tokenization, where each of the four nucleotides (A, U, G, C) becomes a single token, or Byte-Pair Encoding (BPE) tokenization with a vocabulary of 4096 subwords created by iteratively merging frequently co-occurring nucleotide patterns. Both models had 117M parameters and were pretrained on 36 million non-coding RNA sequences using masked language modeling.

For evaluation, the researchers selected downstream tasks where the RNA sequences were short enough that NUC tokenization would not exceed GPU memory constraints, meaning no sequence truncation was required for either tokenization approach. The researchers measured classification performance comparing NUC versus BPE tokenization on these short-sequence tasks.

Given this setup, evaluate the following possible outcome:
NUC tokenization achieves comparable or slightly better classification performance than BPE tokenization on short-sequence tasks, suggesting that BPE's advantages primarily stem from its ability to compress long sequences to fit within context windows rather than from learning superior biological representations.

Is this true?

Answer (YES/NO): YES